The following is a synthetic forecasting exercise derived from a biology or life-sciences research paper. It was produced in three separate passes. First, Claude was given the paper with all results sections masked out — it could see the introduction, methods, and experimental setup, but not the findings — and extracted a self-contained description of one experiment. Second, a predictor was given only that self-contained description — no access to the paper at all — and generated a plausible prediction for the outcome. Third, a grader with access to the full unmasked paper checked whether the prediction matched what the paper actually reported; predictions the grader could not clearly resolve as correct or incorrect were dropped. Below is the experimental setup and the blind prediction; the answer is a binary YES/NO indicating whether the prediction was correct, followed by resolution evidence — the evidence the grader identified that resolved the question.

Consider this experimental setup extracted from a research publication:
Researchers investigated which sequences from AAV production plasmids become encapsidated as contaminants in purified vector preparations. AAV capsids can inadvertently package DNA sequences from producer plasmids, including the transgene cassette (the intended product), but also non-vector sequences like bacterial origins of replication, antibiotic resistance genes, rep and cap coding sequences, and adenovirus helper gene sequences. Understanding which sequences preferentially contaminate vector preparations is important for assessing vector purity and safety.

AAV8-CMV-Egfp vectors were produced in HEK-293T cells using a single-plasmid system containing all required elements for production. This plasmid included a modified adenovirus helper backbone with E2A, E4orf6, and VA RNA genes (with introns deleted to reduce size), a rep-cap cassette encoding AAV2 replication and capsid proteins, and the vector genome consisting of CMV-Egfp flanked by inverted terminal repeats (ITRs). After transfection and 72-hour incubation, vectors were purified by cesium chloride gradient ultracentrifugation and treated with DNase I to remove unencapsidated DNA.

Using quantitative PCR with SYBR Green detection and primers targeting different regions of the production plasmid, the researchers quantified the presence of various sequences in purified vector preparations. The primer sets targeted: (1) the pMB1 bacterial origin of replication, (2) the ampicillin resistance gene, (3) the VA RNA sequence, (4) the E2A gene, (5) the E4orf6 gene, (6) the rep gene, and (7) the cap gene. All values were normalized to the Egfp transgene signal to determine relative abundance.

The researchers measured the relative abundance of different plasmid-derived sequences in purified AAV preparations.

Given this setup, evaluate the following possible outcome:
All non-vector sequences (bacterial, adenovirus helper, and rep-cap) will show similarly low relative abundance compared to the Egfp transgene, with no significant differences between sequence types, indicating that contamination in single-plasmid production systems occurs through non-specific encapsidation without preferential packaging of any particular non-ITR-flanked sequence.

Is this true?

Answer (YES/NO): NO